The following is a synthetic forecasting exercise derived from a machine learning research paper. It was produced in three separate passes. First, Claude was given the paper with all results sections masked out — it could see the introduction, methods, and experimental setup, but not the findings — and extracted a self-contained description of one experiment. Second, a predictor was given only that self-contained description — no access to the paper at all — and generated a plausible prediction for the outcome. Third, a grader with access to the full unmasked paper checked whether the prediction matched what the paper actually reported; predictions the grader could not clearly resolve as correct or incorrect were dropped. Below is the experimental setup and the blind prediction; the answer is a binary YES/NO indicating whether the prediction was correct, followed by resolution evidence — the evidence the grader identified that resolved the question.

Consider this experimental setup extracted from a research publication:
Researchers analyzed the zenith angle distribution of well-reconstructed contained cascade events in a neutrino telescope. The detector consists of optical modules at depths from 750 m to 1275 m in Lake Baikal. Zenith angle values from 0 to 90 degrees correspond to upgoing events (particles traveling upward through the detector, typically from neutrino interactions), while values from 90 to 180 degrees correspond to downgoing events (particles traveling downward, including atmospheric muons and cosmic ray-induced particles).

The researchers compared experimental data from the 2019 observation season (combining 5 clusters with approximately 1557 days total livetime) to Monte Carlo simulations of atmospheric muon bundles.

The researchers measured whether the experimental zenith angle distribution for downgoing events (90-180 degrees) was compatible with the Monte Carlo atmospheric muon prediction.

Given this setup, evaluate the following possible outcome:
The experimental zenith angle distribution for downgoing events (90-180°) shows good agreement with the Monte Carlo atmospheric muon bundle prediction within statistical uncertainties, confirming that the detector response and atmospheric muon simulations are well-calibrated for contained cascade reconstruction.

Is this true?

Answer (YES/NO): YES